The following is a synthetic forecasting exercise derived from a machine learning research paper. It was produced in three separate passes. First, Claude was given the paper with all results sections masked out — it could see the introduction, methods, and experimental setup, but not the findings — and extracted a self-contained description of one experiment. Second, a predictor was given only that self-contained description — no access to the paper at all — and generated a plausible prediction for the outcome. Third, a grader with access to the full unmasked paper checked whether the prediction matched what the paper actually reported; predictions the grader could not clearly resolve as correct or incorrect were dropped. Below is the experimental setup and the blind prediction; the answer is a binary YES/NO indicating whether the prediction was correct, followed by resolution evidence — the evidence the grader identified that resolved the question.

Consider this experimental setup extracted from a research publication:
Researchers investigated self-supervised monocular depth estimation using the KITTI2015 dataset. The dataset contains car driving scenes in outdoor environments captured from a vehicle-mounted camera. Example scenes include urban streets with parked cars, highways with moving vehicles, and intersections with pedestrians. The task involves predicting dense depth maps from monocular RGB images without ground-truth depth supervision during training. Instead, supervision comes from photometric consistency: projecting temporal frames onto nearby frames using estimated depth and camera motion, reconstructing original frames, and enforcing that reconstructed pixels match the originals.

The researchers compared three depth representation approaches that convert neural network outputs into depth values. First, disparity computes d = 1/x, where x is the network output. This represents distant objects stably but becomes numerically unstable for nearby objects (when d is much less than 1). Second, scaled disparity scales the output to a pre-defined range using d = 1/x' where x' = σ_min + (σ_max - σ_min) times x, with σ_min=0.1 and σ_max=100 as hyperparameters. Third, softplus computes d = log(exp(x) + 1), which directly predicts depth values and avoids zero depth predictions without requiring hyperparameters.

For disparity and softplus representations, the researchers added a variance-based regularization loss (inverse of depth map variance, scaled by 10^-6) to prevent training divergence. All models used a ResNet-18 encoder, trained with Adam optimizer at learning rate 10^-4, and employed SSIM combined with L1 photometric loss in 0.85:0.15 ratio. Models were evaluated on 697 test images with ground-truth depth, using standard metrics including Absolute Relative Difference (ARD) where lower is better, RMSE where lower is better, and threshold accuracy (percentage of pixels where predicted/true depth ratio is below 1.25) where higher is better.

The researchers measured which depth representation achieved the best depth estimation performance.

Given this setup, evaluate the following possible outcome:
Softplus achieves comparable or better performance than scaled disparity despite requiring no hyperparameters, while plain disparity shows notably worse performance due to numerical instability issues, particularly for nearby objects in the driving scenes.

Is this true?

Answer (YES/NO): YES